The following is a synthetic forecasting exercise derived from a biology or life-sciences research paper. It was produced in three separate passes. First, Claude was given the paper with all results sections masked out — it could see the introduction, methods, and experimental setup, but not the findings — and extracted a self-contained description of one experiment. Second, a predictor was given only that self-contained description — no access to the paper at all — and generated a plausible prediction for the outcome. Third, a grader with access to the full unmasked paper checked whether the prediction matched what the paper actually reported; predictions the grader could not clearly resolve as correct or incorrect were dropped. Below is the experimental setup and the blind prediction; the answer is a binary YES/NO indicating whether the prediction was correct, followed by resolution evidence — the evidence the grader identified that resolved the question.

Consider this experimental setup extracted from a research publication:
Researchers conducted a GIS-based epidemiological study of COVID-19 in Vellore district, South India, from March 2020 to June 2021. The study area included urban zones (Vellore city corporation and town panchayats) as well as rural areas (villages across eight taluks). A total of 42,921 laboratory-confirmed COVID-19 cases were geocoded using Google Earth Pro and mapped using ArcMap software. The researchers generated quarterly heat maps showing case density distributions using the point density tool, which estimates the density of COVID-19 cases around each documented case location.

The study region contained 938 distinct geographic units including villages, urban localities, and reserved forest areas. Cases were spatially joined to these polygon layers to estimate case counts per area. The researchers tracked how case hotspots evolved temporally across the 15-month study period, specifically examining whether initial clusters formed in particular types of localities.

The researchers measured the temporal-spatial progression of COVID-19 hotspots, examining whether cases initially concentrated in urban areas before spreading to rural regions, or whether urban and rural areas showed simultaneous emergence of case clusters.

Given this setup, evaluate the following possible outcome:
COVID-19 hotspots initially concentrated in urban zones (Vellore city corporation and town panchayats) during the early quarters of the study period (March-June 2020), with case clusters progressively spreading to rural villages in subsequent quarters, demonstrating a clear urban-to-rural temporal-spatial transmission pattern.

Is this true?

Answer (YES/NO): NO